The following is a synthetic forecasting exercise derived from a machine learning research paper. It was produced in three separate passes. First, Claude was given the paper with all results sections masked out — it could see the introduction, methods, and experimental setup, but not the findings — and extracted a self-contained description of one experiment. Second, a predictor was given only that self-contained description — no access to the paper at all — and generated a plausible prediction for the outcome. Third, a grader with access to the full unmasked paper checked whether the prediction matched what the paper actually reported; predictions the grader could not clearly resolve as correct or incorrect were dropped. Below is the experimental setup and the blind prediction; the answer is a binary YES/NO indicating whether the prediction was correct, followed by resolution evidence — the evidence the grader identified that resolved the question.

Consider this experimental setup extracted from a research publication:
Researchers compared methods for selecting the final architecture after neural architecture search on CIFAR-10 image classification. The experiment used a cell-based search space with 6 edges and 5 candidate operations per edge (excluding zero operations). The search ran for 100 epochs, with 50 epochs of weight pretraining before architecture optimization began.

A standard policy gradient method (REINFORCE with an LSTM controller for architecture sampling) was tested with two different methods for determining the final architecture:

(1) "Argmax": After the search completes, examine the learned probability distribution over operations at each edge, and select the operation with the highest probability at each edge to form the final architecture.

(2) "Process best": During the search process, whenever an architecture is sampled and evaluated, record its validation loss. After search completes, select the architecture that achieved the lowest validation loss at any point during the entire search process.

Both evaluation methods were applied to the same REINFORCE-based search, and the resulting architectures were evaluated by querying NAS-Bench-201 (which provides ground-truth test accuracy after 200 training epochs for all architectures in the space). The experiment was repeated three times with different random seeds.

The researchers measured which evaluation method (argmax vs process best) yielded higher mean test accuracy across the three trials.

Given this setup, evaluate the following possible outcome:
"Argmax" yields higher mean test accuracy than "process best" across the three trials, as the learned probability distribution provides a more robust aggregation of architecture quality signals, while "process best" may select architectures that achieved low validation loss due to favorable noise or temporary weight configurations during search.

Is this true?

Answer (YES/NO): YES